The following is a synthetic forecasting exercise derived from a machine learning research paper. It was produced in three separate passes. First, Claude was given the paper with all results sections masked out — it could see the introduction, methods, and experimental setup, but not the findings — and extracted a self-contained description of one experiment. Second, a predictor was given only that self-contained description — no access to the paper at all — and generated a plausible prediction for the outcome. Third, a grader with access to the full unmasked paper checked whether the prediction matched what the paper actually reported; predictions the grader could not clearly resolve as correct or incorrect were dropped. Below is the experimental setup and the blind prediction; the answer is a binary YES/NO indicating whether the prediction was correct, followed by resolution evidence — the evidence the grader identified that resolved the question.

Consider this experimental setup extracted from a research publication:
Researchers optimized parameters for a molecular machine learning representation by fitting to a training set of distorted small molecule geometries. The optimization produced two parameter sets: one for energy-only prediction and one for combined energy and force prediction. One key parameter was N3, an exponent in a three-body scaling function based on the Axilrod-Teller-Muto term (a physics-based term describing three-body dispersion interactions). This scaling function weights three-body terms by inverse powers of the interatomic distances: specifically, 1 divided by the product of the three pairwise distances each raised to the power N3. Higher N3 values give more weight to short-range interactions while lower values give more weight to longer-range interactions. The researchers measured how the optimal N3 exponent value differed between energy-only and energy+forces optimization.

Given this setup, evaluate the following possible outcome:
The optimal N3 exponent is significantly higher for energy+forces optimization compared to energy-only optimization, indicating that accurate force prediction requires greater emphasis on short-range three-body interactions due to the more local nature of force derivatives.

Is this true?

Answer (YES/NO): NO